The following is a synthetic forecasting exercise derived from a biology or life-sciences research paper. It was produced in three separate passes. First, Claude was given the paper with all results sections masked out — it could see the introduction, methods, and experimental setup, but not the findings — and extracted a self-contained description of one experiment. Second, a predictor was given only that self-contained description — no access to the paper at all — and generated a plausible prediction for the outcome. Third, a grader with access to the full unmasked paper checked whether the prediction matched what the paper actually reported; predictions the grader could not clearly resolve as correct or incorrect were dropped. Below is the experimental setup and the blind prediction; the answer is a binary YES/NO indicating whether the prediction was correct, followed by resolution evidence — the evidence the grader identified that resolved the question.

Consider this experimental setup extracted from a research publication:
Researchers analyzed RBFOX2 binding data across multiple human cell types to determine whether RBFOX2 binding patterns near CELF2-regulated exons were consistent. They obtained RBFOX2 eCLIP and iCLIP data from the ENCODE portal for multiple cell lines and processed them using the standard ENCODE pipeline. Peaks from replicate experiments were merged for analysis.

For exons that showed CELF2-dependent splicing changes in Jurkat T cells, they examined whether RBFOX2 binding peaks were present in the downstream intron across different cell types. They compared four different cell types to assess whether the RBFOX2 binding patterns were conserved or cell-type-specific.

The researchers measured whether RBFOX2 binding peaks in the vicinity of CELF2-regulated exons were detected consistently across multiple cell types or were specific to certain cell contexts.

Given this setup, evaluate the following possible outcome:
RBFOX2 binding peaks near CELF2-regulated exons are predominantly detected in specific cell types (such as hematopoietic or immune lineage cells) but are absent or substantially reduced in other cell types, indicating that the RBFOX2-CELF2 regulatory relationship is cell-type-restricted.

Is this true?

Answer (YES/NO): NO